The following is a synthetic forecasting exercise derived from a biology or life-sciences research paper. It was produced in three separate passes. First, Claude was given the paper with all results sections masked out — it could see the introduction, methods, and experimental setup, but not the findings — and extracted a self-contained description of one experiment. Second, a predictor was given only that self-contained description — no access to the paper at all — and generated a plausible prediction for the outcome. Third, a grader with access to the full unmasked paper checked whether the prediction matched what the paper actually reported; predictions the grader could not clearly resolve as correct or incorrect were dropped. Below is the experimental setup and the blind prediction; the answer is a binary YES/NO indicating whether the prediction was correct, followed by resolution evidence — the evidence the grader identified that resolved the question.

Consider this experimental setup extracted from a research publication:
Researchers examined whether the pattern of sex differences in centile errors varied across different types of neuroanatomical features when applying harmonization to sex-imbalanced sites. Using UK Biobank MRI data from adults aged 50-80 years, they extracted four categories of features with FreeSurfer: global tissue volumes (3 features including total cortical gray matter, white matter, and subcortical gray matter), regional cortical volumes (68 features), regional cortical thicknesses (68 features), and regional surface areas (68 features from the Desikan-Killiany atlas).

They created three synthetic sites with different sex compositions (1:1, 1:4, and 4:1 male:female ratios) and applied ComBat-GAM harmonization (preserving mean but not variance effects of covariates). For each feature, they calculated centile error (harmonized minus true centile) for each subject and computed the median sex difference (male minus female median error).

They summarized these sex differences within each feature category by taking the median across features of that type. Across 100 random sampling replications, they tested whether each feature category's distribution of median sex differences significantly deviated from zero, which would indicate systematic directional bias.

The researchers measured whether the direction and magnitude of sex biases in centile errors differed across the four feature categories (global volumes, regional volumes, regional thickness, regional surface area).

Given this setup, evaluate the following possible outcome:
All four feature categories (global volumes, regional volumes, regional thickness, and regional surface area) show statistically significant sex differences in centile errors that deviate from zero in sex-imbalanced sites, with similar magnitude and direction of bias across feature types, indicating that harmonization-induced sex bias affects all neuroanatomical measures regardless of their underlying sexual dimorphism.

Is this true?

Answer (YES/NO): NO